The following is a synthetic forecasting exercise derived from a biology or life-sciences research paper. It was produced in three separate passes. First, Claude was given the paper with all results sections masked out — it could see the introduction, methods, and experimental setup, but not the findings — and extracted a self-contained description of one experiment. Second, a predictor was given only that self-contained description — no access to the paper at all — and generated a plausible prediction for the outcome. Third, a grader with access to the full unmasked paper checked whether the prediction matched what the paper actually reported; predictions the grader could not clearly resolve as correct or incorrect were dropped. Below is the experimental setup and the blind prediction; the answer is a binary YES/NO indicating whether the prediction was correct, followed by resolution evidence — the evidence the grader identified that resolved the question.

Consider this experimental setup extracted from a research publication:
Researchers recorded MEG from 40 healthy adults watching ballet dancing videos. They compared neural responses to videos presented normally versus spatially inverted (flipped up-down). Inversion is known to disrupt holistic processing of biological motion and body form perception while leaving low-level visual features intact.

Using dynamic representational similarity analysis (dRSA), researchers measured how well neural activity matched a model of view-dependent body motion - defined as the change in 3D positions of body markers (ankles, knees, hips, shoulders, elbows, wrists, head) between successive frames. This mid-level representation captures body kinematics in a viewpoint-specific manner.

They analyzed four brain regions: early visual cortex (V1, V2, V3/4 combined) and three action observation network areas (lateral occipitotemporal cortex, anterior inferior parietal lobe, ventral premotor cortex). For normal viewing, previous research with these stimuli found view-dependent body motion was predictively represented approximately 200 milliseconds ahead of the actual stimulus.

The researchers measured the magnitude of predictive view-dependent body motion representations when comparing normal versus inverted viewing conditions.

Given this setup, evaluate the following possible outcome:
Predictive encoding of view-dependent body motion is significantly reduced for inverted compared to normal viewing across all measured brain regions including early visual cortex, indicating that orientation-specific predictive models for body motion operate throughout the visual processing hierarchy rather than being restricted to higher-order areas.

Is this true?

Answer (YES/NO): NO